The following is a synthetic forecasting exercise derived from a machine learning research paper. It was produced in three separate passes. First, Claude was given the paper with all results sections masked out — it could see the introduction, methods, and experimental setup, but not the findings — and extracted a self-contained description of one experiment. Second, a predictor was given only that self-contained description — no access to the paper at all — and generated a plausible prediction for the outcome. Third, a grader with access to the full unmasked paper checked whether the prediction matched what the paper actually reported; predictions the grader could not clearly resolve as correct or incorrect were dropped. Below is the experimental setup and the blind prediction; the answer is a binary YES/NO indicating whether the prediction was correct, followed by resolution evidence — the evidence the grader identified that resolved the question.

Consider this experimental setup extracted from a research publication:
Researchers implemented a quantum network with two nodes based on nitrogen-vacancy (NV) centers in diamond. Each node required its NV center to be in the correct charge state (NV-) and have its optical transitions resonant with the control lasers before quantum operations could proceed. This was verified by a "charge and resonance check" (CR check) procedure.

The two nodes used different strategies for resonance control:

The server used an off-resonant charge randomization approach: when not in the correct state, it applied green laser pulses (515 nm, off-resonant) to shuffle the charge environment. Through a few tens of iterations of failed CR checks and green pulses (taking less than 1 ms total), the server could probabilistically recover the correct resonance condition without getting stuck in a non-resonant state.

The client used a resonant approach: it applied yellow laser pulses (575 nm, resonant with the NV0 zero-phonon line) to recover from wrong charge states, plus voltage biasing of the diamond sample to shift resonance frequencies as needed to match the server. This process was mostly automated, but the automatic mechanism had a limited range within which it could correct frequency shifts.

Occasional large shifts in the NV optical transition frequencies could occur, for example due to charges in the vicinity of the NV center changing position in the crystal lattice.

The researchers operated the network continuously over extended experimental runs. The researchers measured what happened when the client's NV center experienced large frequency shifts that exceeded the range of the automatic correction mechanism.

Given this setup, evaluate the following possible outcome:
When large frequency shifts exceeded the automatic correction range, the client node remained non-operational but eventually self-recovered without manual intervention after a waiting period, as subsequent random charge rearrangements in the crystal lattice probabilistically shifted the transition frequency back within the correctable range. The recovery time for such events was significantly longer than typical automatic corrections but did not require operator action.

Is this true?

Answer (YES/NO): NO